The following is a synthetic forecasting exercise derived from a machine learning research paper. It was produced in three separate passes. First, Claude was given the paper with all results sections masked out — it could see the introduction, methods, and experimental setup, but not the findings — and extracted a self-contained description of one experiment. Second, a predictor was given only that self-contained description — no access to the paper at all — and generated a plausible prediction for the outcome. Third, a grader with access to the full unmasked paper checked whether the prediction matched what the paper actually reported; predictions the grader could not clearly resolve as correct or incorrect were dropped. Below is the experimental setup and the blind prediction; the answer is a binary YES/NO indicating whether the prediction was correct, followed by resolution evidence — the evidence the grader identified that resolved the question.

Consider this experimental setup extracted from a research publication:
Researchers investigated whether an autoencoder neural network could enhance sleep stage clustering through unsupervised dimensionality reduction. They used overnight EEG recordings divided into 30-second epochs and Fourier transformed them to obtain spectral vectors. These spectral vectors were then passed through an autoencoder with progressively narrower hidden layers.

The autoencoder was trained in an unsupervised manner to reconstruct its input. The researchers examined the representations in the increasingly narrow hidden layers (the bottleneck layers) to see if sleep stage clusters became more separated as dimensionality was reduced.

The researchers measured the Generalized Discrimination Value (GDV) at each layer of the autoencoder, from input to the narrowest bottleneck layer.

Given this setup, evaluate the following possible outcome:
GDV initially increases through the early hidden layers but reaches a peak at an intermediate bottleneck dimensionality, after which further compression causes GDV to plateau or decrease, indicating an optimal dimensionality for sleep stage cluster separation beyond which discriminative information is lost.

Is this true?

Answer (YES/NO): NO